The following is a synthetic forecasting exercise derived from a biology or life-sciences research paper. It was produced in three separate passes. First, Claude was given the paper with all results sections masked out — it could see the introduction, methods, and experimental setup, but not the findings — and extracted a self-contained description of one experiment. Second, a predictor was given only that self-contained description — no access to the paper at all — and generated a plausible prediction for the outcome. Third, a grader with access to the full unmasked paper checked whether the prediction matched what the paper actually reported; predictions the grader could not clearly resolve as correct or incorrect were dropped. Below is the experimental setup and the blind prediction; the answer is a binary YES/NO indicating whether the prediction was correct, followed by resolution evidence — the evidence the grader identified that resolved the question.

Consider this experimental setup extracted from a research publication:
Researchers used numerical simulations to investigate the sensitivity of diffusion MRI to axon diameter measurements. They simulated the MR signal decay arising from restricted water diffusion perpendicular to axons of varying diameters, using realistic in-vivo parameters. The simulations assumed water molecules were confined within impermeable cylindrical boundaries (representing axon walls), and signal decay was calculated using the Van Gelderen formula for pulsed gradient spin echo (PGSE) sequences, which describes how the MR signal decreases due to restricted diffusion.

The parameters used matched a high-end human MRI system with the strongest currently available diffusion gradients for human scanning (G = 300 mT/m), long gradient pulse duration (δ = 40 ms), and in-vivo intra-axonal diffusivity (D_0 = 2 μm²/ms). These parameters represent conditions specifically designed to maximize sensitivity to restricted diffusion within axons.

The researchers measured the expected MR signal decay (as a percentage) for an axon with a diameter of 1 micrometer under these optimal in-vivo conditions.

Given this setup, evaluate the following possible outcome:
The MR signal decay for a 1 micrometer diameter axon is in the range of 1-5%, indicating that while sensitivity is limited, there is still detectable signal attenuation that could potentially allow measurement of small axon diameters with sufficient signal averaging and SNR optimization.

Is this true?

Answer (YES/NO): NO